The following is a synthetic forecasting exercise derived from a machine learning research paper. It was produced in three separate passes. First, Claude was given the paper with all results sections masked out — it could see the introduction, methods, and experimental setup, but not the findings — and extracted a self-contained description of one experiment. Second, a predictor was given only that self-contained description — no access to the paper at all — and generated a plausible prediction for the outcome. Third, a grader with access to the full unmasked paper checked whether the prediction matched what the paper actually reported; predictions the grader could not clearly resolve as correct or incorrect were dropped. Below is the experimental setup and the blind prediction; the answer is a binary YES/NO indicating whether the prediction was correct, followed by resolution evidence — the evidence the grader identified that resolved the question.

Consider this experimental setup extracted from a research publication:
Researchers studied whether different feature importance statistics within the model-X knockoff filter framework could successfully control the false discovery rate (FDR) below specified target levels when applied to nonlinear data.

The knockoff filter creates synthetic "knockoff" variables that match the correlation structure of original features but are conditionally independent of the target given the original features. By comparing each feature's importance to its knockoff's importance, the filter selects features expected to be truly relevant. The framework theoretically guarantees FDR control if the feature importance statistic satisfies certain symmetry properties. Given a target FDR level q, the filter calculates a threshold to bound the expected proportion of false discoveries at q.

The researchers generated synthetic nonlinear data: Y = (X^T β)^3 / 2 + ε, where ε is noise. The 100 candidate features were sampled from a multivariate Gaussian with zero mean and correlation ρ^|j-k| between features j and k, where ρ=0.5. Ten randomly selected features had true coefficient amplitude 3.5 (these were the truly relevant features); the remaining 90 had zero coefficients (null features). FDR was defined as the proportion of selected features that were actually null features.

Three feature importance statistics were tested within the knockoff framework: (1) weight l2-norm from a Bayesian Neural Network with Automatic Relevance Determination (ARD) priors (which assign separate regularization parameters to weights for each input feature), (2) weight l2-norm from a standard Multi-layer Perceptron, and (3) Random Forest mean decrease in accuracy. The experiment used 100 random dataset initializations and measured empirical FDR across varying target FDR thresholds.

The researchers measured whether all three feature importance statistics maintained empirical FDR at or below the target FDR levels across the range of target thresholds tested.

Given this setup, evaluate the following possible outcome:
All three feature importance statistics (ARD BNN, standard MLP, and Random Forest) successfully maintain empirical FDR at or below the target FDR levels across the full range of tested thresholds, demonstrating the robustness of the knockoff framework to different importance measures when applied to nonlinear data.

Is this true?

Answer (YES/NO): YES